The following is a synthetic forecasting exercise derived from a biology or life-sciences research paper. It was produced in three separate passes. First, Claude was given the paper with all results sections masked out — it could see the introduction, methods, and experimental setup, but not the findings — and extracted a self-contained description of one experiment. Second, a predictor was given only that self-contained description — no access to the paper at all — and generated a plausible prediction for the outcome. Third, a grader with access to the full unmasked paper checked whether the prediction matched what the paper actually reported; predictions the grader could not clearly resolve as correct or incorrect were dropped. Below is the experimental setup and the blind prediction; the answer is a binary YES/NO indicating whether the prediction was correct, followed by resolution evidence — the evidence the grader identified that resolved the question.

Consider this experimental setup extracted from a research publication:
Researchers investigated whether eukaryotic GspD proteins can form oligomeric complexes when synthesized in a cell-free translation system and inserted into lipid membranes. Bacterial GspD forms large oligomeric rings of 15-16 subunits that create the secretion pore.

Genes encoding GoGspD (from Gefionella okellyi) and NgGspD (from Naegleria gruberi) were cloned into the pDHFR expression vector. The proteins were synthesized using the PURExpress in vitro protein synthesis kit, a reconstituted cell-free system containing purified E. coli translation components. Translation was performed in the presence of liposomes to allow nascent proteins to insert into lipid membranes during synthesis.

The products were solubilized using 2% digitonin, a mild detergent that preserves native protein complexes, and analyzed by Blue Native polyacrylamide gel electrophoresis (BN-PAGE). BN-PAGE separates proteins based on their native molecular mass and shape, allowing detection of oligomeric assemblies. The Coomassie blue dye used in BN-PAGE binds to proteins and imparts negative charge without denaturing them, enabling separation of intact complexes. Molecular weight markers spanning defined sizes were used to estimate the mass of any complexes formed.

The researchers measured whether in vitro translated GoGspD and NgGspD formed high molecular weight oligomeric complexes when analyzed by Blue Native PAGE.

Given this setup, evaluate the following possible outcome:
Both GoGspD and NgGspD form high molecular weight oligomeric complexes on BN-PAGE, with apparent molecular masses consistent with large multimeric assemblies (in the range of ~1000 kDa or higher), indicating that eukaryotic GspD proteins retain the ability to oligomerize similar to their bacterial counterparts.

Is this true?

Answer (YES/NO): NO